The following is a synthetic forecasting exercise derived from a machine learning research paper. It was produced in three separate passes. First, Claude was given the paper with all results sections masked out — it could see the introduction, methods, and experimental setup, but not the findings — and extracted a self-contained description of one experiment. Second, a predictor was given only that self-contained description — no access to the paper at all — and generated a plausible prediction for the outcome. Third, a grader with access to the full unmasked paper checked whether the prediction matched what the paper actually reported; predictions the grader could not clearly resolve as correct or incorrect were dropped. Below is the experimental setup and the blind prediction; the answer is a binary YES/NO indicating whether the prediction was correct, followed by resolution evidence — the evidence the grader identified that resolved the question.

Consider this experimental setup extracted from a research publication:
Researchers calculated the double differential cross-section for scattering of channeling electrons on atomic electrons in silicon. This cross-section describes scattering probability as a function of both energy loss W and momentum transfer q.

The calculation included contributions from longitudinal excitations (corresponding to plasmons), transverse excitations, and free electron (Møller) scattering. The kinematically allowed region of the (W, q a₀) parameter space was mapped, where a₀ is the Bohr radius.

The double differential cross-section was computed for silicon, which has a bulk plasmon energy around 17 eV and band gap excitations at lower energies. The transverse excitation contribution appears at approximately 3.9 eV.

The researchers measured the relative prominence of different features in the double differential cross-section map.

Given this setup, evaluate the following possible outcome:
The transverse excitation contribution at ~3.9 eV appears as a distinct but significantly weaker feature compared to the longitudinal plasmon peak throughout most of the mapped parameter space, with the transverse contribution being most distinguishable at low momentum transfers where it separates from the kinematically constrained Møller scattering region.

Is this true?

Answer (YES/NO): NO